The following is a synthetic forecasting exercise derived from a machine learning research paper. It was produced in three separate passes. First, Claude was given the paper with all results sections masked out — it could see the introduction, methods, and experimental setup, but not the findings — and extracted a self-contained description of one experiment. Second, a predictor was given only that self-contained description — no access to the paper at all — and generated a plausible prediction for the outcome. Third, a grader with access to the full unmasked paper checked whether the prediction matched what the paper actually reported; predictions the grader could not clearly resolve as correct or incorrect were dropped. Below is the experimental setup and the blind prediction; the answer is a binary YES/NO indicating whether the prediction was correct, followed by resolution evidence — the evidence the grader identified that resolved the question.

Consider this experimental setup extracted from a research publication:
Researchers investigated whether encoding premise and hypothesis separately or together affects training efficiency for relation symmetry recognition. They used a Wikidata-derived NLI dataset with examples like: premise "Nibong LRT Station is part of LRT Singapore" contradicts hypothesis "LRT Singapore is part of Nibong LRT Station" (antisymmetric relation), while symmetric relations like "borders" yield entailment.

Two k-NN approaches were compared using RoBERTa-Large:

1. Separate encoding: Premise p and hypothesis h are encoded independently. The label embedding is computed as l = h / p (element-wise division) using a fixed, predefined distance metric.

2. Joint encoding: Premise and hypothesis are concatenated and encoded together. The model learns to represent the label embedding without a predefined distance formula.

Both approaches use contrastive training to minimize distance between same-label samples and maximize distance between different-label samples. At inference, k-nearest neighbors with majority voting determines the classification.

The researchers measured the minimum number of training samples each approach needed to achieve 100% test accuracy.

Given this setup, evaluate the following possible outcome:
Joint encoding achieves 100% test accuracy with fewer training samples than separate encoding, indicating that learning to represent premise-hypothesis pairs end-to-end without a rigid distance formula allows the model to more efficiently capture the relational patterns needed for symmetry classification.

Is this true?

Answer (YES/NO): NO